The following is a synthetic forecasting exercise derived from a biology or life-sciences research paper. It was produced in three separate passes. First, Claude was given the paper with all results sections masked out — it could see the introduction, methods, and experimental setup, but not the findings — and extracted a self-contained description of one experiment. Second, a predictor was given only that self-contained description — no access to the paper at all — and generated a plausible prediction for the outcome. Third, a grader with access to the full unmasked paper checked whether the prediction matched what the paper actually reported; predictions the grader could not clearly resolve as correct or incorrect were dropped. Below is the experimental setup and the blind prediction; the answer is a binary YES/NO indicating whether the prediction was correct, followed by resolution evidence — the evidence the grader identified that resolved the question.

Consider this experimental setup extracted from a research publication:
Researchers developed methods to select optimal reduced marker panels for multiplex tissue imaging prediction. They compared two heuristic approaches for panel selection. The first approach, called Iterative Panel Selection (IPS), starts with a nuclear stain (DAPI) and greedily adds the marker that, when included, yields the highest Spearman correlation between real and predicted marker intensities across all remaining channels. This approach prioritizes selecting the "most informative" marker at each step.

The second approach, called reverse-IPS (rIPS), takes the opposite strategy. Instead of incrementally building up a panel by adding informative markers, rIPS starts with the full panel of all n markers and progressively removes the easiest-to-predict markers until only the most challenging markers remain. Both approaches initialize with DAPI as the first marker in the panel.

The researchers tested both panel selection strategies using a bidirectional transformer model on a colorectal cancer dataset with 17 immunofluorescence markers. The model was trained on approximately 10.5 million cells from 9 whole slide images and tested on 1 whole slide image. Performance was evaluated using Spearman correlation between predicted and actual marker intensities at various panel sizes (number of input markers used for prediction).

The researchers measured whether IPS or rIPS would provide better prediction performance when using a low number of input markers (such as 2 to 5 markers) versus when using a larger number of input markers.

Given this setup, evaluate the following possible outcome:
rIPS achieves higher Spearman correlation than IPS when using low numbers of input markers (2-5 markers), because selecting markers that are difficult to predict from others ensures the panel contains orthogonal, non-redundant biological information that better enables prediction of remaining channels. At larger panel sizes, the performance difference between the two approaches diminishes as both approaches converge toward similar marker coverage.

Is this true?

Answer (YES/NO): NO